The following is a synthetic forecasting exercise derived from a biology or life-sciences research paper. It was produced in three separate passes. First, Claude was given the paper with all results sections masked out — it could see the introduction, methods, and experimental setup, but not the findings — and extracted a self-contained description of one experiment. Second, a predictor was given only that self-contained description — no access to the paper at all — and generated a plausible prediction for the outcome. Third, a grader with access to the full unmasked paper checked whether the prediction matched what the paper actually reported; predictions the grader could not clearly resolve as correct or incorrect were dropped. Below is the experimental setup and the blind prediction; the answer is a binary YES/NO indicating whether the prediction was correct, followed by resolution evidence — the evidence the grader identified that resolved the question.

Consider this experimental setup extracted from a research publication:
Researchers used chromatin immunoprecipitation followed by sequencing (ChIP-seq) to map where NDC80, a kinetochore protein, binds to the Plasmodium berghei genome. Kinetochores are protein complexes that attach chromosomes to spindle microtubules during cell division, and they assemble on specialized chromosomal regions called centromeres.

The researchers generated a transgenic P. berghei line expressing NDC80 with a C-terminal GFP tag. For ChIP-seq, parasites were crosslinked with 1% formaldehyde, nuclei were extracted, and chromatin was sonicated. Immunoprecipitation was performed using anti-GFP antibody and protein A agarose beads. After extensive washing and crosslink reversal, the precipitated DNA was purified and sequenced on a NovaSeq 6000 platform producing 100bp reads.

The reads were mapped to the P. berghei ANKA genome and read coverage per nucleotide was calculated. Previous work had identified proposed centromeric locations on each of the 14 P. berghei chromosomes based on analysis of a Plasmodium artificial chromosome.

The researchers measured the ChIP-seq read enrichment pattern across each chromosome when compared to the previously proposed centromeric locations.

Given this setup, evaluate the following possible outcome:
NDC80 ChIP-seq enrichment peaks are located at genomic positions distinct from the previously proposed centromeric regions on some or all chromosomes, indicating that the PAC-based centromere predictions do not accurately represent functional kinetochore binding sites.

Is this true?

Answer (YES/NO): NO